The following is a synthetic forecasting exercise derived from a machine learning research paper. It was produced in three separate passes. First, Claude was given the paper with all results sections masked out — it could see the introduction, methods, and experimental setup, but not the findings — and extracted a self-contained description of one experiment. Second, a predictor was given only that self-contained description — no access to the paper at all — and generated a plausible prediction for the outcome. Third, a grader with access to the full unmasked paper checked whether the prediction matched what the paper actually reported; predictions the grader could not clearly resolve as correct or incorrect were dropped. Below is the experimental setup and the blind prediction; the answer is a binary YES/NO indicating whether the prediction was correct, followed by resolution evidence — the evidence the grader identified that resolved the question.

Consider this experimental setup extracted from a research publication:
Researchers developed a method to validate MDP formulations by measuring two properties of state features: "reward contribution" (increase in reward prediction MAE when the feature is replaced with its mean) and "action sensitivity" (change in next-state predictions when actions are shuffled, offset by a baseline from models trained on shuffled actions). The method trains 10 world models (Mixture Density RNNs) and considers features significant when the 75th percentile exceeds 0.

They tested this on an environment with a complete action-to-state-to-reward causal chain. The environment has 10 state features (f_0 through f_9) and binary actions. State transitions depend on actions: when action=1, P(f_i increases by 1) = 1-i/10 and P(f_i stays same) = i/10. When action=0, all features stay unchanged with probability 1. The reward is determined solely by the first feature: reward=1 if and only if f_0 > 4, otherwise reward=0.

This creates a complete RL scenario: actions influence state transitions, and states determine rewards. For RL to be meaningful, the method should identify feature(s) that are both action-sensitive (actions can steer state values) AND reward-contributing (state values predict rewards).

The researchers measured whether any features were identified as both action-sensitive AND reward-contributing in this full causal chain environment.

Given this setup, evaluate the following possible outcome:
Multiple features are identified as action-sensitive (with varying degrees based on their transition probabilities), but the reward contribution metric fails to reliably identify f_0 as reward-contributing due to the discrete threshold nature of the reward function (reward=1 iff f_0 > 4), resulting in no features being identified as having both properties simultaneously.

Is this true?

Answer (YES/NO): NO